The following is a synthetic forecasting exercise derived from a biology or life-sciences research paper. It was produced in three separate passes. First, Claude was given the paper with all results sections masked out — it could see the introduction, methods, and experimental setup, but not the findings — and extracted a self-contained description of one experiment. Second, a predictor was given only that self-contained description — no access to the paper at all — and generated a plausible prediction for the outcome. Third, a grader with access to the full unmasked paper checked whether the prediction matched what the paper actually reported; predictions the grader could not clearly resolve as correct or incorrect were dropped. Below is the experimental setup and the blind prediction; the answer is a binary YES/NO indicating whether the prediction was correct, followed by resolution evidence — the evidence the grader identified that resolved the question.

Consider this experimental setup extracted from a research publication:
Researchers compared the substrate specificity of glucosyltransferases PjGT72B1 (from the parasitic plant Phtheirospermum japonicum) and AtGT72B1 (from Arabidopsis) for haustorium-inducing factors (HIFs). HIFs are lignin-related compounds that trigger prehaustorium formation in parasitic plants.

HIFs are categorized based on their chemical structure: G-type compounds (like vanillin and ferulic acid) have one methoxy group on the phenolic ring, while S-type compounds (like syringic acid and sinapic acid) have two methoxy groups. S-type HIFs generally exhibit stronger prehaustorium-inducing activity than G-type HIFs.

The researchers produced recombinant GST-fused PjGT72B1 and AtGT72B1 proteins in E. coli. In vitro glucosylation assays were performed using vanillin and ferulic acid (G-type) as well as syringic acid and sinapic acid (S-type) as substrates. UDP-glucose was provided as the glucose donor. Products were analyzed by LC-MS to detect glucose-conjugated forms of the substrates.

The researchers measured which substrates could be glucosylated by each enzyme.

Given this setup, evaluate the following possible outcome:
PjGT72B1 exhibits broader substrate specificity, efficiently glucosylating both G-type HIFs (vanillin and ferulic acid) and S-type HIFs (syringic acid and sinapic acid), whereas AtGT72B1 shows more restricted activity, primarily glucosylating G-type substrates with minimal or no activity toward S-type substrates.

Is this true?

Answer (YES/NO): YES